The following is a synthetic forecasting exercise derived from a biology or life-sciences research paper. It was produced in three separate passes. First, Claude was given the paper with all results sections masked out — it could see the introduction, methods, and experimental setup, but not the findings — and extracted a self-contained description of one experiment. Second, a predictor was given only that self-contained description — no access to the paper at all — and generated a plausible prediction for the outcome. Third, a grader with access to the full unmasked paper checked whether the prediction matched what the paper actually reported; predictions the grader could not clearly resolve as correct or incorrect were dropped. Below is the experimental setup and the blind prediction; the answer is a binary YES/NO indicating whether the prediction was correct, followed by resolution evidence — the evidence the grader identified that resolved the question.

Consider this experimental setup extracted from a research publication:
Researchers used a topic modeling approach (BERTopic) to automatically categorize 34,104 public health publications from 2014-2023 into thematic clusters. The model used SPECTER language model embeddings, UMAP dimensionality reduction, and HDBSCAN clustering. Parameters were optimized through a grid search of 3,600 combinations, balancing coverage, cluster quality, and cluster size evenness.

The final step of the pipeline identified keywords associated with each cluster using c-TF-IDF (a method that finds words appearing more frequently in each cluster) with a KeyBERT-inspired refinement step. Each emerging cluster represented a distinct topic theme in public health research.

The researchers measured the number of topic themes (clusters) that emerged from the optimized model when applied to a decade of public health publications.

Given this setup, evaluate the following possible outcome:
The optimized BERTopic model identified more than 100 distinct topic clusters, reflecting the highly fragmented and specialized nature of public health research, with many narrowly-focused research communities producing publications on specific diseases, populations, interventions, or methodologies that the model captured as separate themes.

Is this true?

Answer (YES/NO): NO